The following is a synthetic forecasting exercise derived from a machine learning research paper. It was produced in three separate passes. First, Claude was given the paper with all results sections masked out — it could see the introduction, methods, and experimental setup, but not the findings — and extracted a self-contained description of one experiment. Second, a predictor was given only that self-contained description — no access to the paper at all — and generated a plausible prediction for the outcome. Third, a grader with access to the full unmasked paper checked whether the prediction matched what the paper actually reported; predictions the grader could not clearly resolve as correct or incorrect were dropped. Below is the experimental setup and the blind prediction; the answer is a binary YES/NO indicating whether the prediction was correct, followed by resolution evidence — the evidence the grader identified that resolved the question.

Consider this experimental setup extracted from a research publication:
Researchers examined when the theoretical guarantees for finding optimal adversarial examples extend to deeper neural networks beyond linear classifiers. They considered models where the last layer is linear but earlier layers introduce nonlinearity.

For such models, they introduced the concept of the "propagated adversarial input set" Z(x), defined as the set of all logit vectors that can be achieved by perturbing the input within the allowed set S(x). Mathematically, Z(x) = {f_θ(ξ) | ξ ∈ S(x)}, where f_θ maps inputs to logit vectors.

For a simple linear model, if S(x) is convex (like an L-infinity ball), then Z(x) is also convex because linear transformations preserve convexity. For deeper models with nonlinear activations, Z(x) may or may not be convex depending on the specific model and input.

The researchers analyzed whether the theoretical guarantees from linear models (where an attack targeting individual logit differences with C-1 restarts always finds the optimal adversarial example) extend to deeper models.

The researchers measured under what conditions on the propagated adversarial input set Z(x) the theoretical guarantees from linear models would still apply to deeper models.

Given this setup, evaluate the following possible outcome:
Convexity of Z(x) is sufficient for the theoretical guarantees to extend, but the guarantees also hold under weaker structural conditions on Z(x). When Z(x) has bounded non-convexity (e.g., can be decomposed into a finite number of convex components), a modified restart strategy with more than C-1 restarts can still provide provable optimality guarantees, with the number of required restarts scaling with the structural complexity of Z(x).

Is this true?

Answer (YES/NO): NO